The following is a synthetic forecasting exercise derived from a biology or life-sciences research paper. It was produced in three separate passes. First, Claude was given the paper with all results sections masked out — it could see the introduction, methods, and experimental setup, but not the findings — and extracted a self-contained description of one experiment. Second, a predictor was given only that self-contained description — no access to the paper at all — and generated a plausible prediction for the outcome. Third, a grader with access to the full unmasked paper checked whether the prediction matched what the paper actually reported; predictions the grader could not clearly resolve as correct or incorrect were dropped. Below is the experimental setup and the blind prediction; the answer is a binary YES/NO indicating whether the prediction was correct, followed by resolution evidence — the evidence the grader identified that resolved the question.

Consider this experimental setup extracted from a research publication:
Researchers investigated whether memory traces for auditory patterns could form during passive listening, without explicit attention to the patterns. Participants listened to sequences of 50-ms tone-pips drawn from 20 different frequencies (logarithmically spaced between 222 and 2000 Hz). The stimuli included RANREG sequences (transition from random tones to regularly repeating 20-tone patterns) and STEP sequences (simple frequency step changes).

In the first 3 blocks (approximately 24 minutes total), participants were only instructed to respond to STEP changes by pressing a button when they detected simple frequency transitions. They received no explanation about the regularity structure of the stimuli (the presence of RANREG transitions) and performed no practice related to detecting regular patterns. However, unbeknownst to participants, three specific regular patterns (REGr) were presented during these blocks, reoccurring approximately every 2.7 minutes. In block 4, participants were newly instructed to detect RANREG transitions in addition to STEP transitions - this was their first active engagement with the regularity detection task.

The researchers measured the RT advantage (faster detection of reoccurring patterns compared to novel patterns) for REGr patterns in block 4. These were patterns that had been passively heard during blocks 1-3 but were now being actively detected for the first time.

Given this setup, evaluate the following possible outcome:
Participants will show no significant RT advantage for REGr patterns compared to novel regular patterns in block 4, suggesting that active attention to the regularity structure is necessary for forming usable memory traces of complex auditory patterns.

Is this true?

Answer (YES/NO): NO